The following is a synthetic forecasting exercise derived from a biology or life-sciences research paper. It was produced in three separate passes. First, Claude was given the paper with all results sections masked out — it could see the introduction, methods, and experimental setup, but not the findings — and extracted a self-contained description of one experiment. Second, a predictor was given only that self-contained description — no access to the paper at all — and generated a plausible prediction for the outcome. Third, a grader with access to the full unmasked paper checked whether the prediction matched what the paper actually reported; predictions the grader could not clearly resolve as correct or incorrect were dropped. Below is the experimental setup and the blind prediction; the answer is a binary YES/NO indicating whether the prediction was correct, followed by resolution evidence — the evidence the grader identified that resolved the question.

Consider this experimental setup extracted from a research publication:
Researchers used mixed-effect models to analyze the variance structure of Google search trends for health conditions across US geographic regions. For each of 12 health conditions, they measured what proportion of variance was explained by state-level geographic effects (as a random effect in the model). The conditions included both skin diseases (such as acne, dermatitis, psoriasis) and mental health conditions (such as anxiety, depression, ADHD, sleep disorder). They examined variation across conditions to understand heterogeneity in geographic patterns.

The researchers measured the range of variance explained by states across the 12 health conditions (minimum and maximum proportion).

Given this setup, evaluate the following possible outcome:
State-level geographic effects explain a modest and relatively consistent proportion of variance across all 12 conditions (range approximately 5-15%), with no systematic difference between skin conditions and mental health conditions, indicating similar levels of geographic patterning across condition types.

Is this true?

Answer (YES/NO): NO